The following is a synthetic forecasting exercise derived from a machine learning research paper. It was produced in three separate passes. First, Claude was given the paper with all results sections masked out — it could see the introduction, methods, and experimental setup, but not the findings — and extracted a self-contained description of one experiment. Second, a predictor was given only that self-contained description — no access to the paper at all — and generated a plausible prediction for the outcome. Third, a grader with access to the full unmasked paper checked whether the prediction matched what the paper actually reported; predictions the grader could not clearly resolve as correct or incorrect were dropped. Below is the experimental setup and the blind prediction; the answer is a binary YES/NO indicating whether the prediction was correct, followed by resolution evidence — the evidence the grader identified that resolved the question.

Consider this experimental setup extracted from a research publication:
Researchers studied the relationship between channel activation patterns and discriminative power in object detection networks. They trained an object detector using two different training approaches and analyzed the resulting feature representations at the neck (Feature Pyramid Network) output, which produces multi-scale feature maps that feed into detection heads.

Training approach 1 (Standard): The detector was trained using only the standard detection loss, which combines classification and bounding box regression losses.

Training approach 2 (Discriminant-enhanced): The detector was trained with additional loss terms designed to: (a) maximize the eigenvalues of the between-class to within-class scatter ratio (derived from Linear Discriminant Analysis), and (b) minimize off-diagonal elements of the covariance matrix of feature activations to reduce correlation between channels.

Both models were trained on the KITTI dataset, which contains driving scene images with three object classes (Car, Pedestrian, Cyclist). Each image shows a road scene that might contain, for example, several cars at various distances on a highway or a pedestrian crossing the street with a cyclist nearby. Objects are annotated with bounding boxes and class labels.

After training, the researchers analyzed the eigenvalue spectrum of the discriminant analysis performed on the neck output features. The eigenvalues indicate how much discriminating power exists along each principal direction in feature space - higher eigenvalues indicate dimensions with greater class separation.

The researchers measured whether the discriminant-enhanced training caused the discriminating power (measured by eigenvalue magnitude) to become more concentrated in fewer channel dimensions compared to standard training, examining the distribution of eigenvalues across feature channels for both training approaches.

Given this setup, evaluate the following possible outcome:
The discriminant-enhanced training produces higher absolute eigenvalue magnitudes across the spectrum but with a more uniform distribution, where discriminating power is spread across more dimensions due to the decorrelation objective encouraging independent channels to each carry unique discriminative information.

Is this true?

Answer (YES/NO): NO